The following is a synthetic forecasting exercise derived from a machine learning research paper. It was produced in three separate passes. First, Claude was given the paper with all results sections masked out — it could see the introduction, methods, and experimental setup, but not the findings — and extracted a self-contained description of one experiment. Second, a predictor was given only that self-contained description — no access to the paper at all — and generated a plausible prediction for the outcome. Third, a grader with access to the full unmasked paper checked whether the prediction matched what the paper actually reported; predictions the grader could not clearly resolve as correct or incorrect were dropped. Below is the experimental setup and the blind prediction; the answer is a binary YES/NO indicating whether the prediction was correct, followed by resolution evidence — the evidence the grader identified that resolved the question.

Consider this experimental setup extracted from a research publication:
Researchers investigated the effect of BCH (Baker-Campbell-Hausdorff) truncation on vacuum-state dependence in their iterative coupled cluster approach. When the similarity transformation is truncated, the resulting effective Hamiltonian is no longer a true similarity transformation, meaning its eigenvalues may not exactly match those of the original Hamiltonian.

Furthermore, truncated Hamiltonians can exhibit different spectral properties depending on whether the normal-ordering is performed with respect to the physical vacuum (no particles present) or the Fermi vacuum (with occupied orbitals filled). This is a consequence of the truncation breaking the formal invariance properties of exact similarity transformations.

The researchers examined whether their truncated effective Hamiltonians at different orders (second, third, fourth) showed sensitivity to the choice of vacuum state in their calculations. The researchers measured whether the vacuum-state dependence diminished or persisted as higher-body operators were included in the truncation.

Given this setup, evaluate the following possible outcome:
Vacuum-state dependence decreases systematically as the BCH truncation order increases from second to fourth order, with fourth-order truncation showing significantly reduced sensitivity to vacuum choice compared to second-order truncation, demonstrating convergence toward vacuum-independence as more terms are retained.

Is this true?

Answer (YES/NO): YES